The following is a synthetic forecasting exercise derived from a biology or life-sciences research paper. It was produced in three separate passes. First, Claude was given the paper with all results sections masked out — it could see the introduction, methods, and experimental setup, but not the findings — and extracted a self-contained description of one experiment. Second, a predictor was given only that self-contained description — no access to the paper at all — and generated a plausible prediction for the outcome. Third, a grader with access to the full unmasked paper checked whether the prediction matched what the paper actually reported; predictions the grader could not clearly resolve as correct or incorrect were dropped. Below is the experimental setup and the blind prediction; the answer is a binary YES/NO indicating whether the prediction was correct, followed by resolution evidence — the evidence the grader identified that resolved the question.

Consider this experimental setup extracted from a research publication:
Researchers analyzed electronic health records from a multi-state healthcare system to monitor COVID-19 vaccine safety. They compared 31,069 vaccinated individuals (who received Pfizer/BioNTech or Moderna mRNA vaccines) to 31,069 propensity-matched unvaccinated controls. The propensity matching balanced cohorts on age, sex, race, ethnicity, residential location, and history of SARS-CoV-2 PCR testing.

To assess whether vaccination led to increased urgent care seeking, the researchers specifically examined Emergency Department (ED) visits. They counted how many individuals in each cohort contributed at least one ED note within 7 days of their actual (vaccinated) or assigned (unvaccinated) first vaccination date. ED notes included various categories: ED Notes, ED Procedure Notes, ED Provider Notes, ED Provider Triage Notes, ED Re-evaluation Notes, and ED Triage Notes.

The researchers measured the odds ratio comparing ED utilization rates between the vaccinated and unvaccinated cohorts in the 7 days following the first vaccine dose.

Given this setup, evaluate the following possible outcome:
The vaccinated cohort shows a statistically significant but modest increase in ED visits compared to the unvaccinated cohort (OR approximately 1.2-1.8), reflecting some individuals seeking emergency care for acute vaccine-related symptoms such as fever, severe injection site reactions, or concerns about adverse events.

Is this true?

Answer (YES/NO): NO